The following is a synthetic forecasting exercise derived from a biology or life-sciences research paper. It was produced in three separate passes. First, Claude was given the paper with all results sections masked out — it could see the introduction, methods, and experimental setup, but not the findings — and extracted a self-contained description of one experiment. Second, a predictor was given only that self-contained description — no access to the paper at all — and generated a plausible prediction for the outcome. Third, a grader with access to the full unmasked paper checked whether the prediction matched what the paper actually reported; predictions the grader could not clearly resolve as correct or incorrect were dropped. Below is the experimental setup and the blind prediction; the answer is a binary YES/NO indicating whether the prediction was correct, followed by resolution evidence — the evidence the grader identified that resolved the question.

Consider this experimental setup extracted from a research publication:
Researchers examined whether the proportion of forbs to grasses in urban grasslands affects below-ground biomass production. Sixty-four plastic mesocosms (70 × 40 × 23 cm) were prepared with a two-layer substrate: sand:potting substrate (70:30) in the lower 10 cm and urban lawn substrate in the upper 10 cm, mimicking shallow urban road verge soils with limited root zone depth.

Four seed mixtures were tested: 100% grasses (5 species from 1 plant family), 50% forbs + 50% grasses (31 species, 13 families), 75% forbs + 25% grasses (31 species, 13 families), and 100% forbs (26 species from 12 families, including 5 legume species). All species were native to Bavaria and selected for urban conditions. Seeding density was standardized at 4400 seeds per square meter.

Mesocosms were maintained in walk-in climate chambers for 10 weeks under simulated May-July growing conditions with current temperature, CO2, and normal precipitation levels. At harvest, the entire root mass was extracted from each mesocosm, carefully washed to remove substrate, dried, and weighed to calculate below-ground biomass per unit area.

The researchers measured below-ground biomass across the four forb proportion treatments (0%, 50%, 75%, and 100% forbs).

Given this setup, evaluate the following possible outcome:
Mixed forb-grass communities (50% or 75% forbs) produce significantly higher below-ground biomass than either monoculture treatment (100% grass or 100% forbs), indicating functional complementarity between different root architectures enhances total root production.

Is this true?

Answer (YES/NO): NO